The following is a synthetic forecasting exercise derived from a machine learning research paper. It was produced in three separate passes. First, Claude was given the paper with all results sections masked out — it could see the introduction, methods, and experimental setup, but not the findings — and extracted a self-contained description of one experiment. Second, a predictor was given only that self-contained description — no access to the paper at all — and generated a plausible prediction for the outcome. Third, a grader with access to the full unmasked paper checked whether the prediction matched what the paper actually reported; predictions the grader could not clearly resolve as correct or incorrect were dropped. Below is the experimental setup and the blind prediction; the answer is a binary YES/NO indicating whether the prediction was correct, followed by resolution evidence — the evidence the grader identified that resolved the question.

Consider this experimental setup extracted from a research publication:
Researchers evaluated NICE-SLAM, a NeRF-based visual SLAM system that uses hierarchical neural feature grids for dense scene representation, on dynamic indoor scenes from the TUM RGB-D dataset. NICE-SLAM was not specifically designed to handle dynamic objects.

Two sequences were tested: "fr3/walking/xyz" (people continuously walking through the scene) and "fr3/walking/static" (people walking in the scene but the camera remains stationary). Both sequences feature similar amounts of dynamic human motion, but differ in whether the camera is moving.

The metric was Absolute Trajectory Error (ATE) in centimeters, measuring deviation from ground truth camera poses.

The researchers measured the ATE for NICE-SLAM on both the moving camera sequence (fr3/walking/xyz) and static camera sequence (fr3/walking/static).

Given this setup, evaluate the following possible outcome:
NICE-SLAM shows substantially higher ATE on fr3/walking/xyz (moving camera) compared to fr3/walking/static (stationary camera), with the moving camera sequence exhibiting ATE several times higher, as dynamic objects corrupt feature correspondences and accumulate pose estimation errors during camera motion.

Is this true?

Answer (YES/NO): NO